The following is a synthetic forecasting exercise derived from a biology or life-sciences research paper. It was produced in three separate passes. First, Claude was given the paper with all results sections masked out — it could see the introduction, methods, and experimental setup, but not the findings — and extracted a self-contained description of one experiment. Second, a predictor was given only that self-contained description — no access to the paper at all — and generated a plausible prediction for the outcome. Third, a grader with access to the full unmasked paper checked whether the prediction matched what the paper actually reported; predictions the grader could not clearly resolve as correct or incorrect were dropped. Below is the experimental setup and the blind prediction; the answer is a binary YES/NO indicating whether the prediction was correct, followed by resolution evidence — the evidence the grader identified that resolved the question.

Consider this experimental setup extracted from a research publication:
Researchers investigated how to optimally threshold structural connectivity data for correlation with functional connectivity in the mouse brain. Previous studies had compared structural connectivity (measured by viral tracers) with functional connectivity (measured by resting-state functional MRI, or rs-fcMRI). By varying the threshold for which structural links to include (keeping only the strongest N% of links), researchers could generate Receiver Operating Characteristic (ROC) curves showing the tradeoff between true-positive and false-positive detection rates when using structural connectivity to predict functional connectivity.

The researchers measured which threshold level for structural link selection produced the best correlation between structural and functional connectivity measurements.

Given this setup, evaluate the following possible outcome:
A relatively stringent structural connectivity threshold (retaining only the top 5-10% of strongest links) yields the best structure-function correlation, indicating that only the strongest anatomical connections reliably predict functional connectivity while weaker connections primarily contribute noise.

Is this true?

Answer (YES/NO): NO